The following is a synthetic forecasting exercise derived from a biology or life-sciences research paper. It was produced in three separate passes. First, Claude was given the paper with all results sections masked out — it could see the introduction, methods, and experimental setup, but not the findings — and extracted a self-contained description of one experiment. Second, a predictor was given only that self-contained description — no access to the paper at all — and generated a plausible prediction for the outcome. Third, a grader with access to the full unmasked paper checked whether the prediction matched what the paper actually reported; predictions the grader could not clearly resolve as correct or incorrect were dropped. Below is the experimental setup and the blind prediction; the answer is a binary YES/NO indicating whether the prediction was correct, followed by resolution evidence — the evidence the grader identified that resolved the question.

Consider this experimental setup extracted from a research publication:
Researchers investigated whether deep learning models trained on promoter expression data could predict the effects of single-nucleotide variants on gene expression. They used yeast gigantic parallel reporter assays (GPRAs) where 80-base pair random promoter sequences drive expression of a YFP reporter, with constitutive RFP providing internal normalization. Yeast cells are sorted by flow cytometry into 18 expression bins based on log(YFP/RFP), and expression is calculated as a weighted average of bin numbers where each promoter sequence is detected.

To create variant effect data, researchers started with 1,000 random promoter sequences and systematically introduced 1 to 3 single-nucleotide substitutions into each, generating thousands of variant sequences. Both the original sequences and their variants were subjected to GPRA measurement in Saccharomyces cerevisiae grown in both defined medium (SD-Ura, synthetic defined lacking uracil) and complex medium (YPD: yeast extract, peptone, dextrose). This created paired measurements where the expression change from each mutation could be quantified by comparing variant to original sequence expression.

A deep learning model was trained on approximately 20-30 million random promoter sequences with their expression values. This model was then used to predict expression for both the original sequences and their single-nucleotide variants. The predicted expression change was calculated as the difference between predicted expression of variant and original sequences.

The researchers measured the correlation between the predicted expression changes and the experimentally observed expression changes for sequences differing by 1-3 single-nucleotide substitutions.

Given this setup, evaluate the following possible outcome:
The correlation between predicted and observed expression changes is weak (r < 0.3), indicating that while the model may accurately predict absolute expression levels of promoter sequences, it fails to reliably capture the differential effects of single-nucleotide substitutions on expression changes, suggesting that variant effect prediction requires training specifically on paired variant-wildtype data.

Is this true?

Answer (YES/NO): NO